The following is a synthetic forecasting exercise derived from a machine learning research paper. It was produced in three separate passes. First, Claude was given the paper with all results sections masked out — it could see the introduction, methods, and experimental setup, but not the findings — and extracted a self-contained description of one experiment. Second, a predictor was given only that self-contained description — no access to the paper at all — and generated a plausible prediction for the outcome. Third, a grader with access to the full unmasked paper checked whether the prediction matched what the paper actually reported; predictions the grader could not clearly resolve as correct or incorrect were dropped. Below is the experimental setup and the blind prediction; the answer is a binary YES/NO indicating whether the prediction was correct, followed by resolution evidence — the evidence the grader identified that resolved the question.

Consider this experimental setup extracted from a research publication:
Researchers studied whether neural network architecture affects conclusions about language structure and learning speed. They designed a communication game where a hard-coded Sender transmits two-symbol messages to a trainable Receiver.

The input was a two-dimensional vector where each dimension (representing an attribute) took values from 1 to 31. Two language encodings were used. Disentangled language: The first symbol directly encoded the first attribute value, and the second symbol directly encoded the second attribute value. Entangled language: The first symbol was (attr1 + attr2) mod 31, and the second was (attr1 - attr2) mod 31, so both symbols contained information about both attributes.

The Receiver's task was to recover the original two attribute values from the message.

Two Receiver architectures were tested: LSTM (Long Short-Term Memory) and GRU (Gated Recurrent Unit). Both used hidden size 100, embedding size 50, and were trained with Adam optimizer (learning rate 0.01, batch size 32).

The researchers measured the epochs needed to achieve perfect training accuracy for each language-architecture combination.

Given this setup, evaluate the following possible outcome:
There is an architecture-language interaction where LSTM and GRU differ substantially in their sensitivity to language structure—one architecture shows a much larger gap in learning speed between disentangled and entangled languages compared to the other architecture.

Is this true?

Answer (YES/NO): YES